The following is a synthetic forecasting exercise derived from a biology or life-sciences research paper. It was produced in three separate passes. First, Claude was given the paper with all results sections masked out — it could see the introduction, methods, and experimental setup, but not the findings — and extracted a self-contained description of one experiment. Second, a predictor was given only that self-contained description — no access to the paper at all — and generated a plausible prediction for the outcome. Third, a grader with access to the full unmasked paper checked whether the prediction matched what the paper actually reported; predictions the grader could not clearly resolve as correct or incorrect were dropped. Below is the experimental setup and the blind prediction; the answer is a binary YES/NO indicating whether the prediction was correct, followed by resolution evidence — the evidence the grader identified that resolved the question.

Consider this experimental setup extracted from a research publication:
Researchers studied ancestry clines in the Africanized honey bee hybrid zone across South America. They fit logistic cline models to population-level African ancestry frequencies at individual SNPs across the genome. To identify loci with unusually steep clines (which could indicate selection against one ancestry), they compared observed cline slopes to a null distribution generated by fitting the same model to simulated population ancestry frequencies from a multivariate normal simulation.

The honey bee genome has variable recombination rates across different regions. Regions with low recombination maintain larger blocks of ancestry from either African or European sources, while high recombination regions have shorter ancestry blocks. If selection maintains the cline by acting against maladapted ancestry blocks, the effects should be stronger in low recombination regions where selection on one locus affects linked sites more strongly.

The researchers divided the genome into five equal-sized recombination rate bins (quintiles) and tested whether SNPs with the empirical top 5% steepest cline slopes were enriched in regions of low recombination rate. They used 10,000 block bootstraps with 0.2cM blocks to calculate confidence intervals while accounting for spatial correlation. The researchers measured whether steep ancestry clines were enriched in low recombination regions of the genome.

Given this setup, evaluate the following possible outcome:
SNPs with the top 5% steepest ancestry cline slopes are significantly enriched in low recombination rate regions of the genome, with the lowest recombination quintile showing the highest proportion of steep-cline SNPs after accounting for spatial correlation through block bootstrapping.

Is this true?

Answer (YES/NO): YES